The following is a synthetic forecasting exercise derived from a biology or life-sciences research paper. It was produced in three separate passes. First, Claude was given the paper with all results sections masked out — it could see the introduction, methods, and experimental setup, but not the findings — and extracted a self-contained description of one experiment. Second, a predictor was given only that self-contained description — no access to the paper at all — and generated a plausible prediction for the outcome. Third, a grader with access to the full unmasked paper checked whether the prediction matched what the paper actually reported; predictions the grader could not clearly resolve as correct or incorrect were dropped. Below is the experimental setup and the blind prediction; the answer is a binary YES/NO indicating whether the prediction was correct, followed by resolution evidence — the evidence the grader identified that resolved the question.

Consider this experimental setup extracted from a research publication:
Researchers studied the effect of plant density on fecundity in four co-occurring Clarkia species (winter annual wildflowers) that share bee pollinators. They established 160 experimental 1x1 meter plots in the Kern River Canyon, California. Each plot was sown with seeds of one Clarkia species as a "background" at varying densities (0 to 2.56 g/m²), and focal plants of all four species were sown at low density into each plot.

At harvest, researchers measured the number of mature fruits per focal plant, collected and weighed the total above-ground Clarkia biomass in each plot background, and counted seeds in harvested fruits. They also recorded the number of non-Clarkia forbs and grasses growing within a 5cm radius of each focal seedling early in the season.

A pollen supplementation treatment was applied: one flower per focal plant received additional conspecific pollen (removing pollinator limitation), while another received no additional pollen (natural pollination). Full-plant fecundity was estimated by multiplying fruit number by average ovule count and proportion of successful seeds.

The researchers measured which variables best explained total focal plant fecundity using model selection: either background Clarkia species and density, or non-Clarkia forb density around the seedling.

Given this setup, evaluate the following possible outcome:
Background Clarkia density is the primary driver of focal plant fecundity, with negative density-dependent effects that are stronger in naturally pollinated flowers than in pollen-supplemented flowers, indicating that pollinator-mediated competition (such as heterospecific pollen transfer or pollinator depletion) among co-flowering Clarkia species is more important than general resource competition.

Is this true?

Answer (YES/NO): NO